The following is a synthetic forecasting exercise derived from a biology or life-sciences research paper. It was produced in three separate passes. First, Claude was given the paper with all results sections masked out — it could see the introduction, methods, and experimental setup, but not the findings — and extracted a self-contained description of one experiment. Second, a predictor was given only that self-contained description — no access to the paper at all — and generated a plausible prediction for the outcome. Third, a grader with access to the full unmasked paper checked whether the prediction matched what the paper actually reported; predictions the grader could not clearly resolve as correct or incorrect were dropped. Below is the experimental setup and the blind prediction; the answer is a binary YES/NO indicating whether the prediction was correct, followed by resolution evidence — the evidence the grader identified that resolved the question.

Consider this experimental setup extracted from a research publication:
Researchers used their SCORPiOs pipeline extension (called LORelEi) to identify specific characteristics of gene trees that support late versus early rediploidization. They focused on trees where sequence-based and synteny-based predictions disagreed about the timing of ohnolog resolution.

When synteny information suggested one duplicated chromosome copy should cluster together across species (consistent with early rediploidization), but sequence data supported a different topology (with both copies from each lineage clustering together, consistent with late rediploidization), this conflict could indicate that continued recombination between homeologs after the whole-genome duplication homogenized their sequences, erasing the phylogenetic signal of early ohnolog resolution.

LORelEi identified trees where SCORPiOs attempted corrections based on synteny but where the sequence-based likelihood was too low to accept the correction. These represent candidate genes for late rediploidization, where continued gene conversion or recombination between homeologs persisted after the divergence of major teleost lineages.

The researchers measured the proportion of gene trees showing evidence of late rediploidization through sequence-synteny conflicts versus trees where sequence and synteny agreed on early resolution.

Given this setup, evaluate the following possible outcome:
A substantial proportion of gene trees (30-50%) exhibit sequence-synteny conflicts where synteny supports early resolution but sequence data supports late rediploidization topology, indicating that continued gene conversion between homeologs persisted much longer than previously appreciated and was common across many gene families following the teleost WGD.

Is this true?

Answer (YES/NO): NO